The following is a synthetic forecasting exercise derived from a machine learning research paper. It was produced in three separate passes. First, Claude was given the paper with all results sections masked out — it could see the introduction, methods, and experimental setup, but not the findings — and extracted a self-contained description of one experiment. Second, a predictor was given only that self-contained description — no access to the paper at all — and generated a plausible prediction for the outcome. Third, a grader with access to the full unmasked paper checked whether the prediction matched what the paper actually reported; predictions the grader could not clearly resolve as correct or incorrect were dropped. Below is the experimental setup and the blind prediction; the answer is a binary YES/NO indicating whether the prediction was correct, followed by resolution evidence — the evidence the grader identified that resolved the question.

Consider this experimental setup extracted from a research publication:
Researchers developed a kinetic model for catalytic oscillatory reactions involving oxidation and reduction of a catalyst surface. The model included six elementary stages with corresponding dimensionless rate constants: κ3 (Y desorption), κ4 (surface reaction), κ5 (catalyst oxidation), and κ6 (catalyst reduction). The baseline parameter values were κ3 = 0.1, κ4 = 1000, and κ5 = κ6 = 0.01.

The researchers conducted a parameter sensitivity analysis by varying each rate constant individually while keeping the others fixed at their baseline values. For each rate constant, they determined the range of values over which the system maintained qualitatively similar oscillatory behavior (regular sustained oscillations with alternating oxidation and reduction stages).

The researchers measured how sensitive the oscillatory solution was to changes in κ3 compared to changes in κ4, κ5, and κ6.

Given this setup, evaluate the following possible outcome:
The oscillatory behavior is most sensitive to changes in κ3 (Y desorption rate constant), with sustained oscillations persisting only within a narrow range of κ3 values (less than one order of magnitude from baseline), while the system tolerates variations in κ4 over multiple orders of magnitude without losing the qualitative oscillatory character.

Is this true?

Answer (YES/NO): YES